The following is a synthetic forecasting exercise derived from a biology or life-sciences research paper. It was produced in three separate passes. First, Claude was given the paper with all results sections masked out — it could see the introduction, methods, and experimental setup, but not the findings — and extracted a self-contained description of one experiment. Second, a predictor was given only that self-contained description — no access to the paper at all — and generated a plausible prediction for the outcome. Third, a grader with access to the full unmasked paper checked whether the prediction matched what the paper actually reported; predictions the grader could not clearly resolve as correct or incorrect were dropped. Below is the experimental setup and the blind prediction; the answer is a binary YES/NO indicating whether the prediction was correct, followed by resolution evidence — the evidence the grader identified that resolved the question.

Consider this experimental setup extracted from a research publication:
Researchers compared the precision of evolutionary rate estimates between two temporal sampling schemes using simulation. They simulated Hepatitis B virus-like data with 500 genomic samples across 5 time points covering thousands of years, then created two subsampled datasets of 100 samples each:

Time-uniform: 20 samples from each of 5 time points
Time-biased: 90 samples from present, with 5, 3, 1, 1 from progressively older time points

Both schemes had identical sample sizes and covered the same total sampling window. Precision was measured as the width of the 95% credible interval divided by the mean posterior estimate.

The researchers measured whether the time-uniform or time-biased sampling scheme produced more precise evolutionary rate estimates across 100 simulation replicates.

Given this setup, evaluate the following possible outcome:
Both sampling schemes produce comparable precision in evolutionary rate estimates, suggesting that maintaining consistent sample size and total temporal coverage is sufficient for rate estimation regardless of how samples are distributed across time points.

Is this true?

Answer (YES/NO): NO